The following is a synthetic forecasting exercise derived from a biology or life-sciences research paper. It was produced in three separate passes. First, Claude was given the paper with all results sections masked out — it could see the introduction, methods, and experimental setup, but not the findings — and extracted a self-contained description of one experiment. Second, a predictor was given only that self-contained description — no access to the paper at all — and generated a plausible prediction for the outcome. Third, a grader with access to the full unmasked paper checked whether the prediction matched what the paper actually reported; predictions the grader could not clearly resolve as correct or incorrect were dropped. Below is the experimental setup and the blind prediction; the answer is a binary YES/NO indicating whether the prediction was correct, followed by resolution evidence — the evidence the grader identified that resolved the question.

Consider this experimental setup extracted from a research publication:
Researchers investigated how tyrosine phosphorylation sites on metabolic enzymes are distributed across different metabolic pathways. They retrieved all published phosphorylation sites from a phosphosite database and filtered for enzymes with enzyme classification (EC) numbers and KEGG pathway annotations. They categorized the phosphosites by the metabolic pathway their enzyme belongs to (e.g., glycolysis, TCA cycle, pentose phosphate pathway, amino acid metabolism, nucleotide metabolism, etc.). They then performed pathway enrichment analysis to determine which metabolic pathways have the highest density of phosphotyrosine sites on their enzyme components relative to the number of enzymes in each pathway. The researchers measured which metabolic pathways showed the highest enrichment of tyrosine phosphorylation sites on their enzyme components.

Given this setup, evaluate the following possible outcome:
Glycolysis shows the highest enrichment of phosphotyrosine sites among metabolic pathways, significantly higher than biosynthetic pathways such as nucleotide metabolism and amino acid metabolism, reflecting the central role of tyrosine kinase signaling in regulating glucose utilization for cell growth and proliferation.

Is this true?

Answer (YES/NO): NO